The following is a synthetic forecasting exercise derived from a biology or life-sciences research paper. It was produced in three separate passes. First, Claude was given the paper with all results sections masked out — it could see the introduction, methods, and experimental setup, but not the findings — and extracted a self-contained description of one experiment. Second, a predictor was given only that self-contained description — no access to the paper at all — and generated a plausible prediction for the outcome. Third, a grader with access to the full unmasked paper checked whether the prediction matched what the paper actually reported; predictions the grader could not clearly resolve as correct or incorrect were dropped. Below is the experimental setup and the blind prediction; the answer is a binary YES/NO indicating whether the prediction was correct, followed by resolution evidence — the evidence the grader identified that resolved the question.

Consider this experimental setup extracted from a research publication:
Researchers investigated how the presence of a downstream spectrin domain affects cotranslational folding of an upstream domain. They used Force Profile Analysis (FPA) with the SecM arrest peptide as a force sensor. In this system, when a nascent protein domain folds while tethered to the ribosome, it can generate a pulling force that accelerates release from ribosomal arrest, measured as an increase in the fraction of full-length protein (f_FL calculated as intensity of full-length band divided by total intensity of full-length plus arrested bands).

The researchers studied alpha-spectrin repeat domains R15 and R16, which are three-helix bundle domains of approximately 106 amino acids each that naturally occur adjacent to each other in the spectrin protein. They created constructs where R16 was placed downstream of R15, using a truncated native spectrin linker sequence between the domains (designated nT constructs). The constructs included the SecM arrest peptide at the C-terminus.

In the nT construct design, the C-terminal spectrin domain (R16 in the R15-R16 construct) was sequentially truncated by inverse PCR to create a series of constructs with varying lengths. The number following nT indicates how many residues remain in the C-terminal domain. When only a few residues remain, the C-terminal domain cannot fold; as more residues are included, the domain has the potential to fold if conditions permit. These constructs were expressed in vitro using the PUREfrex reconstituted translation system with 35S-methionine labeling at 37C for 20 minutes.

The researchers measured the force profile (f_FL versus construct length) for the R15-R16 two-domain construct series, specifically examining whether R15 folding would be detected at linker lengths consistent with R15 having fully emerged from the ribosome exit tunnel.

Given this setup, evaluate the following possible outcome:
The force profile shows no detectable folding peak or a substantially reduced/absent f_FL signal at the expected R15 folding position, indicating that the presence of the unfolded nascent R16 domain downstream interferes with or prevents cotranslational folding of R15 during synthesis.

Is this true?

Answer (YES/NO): NO